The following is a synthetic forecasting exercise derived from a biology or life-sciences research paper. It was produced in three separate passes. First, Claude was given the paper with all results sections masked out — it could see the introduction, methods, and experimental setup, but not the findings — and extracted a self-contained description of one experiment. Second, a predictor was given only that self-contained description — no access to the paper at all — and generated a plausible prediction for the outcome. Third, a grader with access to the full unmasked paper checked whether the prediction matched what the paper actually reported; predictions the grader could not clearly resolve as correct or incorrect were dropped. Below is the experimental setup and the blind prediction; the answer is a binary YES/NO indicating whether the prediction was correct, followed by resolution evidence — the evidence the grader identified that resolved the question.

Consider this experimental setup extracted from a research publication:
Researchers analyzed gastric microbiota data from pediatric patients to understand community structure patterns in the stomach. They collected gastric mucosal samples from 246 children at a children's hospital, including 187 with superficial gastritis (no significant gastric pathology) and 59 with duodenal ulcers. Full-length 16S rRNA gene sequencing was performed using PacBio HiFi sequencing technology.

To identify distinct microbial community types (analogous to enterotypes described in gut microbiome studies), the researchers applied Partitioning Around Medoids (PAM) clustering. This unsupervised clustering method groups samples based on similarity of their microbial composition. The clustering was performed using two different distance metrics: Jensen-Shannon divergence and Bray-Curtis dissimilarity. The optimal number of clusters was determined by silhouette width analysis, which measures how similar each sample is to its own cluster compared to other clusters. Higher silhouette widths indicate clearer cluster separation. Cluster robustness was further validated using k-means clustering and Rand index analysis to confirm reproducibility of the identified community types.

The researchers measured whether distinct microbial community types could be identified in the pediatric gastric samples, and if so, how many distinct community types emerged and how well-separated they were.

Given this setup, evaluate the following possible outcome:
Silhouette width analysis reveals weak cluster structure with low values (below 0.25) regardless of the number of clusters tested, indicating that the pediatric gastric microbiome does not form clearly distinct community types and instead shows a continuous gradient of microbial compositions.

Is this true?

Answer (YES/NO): NO